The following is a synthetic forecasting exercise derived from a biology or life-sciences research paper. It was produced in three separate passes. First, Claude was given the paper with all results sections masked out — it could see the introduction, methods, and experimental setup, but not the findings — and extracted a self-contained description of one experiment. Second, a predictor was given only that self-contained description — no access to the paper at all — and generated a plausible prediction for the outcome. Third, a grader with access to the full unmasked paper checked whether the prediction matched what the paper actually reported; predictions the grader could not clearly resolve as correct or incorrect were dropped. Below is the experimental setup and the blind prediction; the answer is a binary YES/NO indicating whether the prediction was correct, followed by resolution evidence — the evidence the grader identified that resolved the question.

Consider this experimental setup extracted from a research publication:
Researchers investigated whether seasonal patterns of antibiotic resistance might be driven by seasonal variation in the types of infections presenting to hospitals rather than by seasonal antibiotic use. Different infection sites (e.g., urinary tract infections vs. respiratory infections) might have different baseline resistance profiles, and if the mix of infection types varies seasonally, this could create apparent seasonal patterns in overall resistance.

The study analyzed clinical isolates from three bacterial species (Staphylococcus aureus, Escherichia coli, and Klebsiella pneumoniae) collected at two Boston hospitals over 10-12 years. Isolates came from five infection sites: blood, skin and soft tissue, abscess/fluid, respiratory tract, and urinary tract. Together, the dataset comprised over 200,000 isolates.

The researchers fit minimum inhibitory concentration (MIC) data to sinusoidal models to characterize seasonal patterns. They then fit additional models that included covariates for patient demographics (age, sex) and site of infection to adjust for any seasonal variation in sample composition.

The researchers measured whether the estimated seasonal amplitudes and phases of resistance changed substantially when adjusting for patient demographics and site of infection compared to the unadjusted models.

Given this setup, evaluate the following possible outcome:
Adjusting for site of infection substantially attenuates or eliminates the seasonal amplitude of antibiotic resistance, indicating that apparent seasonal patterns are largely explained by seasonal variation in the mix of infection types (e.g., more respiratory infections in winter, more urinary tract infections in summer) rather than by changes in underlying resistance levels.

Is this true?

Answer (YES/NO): NO